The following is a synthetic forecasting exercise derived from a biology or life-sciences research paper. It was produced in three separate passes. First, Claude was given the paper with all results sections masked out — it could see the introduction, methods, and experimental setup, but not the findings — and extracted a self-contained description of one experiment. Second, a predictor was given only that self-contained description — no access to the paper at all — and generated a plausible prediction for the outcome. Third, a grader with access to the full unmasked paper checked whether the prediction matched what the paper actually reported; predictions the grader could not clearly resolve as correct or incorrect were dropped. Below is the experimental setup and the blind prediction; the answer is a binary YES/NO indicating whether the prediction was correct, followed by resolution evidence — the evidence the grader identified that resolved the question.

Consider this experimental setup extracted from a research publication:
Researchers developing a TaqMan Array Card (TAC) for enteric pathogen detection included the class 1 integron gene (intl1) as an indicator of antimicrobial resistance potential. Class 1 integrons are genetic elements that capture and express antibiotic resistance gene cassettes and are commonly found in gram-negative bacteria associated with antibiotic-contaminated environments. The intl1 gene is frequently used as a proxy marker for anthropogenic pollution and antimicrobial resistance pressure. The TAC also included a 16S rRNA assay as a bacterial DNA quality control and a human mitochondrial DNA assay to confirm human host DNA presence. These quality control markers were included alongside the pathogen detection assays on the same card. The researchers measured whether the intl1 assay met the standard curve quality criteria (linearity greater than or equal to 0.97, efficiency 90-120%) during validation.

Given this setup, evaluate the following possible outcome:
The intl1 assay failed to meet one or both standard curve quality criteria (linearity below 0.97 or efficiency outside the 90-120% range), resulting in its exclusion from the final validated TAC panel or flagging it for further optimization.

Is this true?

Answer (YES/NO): NO